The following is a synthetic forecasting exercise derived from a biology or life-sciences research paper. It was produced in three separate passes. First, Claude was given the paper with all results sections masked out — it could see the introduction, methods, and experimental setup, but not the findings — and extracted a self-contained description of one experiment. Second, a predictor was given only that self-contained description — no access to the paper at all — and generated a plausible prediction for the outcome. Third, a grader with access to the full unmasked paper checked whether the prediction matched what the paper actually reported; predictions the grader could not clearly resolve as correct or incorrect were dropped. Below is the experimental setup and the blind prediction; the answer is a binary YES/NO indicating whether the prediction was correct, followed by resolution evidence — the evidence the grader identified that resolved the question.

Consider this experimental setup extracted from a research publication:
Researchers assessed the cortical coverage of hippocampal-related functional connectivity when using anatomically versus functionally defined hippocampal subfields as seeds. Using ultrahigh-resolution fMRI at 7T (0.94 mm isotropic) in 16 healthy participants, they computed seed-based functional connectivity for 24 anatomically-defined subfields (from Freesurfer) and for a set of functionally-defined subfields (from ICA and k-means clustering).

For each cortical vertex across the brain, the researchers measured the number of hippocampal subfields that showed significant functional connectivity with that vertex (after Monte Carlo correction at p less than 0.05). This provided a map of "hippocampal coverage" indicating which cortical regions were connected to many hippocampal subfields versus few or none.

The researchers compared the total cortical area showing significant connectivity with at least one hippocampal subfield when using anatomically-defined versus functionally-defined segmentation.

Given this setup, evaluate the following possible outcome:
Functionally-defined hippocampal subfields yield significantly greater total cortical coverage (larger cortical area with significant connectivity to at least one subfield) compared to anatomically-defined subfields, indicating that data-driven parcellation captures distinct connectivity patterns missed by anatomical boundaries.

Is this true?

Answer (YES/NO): NO